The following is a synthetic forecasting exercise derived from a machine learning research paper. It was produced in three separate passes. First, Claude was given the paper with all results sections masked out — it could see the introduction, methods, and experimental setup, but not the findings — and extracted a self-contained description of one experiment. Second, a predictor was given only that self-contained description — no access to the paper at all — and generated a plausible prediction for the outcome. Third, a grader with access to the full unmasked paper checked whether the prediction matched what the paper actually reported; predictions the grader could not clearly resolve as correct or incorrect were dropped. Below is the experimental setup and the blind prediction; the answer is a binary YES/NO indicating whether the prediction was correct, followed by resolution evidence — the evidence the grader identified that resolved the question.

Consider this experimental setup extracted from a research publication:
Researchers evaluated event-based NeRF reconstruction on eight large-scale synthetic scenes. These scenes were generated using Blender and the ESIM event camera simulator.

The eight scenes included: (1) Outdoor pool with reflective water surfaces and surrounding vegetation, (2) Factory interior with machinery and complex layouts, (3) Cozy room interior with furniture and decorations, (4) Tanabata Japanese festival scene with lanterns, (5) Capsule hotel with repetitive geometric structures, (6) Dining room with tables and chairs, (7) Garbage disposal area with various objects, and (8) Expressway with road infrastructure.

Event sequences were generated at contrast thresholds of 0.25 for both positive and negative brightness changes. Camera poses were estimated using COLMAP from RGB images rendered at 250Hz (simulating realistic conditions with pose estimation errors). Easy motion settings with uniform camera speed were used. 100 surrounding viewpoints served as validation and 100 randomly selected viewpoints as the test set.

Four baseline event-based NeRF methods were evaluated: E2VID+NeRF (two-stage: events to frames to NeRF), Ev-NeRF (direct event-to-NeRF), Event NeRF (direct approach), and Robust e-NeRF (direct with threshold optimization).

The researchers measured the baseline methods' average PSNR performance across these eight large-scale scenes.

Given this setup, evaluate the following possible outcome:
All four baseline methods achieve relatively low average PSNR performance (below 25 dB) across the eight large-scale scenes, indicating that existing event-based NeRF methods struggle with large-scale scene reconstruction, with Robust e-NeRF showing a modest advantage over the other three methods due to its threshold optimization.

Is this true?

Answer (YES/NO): YES